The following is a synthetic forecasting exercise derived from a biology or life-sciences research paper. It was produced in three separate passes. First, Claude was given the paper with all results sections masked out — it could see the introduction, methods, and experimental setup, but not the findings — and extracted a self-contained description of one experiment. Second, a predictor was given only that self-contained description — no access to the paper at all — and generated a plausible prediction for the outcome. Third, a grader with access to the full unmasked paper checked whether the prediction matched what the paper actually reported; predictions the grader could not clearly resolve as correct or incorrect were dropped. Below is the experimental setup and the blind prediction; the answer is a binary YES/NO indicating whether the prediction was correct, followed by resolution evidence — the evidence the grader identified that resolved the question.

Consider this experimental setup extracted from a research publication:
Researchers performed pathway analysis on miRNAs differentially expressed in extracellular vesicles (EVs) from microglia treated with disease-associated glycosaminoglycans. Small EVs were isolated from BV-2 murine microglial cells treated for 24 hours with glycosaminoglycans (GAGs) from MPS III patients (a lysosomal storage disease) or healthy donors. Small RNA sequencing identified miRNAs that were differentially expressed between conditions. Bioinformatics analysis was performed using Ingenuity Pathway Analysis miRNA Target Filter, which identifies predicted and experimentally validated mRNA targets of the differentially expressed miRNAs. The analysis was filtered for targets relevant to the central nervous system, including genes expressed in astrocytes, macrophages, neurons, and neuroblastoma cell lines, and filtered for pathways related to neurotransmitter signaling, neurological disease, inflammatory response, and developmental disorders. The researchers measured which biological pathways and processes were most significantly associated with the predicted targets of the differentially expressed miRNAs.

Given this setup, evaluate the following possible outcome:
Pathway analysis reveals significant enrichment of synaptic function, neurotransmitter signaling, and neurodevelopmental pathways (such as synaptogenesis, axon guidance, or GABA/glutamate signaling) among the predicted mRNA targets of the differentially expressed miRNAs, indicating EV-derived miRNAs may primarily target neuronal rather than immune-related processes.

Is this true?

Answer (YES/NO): NO